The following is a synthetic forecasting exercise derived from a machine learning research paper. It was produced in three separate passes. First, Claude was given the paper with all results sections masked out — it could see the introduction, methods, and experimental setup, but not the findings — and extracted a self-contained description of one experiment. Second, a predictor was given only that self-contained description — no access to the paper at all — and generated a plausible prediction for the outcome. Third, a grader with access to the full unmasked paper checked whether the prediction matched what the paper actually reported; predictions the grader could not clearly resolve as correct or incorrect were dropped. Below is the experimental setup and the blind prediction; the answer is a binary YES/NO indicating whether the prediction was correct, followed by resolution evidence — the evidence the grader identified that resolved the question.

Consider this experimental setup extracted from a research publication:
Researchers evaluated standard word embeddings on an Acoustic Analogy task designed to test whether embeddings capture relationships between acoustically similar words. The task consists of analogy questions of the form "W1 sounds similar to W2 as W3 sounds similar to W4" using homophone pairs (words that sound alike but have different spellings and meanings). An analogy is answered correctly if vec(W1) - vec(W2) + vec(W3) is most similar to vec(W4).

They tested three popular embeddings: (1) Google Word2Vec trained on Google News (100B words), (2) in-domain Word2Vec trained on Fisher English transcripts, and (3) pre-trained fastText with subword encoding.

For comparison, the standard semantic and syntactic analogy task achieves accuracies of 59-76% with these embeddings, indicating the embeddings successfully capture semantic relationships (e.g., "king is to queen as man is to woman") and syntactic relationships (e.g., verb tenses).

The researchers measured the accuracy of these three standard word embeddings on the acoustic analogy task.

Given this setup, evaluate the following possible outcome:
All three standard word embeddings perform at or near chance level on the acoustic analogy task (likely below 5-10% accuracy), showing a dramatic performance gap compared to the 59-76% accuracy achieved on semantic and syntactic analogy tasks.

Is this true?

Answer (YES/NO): YES